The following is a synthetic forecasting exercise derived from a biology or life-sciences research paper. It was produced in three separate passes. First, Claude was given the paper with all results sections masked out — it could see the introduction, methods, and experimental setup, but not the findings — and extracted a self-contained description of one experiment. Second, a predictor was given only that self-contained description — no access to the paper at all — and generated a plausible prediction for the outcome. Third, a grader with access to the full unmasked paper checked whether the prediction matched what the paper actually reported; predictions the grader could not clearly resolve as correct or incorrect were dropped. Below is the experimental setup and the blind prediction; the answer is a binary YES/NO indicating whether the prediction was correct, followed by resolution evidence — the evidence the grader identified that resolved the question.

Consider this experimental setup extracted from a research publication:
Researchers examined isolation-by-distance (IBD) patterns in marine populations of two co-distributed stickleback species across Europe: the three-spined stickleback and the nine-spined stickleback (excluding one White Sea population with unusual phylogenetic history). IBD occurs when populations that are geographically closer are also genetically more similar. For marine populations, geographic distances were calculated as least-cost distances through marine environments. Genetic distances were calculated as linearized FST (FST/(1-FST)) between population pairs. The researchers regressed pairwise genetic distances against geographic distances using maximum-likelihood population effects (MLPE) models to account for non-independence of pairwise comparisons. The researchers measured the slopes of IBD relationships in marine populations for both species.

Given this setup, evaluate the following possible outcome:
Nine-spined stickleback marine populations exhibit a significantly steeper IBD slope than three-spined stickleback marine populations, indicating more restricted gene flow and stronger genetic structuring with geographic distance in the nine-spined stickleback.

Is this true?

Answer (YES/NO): YES